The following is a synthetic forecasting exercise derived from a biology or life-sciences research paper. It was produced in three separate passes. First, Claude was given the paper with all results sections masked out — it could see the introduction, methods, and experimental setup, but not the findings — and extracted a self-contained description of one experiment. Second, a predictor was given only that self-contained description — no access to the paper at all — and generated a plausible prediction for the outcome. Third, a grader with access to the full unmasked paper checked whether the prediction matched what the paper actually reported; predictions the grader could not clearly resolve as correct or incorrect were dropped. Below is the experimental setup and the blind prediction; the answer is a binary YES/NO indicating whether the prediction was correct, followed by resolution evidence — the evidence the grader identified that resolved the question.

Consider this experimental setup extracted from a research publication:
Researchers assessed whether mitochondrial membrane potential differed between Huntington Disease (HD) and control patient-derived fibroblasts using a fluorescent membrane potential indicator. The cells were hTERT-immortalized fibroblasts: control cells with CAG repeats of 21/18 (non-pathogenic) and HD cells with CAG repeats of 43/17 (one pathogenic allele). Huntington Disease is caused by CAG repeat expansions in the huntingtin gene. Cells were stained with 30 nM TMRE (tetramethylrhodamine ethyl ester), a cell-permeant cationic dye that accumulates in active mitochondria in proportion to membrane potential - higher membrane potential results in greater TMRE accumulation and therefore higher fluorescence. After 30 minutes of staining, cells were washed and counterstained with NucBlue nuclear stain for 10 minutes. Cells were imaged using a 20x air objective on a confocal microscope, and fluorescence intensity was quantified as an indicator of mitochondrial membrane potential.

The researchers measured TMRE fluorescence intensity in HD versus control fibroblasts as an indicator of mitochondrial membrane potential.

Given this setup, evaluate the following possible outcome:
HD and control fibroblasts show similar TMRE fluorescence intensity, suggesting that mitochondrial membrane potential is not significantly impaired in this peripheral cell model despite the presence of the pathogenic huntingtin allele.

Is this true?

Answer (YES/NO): NO